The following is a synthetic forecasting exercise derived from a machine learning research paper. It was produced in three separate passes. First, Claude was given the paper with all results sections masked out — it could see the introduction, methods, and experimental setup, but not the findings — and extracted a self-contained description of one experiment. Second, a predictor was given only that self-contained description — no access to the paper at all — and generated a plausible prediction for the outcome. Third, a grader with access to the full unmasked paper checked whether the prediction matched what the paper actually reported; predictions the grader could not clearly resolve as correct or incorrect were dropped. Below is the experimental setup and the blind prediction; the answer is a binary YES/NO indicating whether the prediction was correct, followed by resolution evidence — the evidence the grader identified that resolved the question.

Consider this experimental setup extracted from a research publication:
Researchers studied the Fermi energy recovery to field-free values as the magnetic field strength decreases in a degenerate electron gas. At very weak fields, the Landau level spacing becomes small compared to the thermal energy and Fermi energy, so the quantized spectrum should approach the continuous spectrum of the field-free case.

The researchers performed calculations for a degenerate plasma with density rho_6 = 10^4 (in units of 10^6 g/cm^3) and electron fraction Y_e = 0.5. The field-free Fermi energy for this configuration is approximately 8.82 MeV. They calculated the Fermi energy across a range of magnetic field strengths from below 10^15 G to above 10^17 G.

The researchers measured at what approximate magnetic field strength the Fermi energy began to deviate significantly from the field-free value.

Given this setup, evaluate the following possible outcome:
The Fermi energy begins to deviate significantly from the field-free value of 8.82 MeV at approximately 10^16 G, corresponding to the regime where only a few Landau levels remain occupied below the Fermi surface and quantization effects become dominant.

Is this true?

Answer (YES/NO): NO